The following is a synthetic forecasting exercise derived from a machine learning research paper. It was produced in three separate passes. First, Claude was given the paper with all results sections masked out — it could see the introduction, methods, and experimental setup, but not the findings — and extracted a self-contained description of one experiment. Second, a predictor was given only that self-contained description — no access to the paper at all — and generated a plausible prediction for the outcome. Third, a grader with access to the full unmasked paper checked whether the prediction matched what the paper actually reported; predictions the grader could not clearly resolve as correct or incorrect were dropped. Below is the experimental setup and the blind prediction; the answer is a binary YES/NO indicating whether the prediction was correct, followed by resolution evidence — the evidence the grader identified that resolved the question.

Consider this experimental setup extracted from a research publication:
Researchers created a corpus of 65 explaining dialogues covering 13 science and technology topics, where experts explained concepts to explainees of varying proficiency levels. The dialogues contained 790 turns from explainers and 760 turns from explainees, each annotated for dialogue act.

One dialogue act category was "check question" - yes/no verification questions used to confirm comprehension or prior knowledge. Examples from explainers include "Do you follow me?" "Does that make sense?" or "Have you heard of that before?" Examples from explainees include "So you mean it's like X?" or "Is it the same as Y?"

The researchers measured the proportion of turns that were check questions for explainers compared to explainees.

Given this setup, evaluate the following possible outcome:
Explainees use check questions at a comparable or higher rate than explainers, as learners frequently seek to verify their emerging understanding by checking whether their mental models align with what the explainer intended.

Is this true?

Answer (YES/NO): NO